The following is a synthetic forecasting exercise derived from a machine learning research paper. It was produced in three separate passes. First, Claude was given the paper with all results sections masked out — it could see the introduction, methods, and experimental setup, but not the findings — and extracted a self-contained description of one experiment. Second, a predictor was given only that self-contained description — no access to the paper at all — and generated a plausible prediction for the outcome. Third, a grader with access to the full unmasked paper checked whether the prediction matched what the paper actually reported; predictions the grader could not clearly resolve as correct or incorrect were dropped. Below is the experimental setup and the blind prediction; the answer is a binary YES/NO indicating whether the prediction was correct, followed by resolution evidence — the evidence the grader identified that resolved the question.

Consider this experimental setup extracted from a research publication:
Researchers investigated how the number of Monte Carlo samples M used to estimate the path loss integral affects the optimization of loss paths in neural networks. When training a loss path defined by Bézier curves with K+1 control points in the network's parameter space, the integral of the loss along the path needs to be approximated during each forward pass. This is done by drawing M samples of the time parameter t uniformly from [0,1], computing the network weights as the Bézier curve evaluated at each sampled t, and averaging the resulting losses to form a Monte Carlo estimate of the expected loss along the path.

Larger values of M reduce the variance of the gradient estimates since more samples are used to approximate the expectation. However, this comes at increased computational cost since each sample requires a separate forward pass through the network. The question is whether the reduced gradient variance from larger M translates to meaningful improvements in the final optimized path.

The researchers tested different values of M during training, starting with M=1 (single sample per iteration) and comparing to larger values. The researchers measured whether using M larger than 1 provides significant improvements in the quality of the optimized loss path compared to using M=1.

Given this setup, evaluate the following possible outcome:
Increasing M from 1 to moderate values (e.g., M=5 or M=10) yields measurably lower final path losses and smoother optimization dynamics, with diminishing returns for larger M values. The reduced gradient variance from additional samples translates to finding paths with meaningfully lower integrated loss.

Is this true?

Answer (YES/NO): NO